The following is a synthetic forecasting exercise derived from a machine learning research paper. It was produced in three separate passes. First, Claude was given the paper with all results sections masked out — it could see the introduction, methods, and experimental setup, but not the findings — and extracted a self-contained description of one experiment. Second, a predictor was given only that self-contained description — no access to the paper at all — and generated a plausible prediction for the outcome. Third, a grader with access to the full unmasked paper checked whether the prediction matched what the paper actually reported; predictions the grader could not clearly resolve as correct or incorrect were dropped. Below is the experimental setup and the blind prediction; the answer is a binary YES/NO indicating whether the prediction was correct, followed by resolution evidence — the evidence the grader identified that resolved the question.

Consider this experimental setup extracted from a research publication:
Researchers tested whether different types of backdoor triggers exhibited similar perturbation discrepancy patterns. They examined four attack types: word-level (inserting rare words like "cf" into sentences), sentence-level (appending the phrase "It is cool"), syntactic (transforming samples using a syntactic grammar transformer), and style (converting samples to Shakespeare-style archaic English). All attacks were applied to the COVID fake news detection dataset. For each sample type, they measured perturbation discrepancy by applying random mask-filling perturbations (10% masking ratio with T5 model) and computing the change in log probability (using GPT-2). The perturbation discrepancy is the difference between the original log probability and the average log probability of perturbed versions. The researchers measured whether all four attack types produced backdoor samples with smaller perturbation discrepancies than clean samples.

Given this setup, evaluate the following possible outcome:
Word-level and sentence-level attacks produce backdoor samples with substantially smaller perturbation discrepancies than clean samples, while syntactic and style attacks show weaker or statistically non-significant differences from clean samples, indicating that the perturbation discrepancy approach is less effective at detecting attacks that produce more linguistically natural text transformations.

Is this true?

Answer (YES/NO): NO